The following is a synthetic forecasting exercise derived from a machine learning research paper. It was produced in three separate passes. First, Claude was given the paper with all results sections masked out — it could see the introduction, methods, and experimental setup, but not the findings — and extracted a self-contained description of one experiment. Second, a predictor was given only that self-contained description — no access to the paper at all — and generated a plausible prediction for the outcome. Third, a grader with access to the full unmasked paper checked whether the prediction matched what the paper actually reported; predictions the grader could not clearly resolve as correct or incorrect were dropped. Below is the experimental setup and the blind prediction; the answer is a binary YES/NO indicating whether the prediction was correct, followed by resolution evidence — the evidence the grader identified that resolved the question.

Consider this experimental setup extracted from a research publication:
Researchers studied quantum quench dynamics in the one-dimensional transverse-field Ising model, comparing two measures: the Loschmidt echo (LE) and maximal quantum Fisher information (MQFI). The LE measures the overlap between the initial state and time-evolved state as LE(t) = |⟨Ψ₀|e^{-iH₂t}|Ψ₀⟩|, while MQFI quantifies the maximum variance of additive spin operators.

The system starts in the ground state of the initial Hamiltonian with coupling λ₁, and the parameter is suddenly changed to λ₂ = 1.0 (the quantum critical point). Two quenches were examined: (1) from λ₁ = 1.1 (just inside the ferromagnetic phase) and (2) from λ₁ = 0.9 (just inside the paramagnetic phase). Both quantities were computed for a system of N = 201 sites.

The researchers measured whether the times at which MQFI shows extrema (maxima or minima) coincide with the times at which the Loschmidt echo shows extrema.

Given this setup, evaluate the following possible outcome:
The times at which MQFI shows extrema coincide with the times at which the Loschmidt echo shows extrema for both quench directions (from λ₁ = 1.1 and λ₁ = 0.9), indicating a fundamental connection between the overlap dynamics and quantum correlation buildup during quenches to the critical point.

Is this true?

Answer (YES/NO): YES